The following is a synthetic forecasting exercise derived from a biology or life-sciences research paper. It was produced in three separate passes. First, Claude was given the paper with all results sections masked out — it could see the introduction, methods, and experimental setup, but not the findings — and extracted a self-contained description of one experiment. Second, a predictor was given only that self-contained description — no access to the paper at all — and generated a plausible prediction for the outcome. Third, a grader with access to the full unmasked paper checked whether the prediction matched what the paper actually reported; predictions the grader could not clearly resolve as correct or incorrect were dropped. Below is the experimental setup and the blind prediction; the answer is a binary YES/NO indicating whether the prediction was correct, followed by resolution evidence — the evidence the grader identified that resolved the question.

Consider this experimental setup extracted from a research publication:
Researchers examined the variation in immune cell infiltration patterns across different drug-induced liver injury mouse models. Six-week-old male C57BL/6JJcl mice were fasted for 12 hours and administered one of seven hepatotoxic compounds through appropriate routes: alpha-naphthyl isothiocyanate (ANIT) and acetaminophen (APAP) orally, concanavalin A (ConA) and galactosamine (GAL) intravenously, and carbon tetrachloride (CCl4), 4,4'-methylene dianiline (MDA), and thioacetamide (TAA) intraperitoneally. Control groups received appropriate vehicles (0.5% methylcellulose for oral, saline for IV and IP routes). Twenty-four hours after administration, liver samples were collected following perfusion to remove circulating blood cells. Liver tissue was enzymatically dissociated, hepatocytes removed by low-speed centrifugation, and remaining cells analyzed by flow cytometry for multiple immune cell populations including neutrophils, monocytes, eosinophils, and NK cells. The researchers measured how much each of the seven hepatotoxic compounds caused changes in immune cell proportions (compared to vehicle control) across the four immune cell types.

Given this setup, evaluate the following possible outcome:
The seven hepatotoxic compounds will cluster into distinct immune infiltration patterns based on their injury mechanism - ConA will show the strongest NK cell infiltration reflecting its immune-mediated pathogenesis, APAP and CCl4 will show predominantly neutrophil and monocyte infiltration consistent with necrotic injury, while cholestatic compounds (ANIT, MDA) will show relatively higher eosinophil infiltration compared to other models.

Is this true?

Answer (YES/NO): NO